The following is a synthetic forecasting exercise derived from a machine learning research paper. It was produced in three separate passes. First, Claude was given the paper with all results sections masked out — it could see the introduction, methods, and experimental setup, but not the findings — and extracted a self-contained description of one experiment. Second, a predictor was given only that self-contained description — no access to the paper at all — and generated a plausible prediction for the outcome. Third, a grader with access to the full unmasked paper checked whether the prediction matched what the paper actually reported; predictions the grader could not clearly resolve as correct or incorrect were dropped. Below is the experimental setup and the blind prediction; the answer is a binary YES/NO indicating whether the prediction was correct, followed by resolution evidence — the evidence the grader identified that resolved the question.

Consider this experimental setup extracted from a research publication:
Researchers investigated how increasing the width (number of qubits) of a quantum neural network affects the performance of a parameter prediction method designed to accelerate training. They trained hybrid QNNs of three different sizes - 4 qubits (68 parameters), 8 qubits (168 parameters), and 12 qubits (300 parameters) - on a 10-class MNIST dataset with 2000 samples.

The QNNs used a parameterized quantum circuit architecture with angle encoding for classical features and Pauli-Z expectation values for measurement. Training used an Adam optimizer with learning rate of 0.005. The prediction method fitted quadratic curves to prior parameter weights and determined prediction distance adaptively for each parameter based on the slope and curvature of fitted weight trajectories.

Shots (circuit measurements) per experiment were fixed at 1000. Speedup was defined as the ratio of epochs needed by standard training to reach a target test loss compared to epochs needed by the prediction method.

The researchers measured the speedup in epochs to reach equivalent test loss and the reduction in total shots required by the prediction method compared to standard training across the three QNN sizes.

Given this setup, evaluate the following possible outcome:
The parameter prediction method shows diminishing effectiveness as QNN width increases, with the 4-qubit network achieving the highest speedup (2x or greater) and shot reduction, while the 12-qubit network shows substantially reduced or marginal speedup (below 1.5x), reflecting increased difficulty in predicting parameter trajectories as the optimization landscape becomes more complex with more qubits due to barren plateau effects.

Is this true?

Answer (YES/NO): NO